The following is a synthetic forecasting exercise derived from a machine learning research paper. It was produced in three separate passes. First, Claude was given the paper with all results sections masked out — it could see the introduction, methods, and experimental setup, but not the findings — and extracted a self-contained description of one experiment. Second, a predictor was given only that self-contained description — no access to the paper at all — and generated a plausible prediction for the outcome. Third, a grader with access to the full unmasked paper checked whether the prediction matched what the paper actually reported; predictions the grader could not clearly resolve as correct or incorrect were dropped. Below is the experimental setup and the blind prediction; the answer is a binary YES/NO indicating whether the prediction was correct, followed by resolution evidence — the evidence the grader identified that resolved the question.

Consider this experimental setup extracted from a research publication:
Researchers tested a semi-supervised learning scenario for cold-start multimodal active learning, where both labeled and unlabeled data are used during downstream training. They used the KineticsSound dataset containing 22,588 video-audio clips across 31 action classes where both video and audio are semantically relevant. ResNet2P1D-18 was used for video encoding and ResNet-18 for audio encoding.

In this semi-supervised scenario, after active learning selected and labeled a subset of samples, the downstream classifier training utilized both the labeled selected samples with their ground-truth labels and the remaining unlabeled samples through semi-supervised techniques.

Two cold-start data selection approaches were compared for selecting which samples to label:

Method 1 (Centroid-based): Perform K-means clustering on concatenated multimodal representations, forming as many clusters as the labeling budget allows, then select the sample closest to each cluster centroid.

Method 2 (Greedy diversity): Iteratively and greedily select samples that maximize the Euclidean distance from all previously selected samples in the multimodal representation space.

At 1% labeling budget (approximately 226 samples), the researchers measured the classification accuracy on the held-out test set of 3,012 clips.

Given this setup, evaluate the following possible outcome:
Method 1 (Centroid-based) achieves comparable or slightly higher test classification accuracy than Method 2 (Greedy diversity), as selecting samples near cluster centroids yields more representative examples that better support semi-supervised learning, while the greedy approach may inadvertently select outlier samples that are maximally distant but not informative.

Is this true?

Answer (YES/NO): NO